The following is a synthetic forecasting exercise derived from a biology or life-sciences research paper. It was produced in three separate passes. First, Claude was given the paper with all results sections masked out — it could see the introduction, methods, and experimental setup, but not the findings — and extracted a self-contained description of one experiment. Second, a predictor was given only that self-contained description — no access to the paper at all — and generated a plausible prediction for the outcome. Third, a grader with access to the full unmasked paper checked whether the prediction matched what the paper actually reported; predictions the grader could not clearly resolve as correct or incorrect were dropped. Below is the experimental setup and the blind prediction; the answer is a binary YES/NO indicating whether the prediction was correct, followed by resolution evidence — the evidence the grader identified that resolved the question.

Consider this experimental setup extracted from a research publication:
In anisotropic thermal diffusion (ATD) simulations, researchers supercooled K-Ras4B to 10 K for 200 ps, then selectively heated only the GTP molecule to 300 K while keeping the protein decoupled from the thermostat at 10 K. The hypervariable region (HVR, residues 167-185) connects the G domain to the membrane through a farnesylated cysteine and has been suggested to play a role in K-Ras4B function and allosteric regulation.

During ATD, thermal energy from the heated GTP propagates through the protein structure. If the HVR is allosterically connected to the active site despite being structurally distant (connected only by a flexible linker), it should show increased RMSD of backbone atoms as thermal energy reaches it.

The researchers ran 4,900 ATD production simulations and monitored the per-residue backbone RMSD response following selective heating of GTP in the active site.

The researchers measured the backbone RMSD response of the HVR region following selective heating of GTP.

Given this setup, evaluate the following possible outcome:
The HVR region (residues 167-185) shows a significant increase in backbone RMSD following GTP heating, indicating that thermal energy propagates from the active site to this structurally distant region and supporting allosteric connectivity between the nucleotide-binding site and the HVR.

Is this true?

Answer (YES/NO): NO